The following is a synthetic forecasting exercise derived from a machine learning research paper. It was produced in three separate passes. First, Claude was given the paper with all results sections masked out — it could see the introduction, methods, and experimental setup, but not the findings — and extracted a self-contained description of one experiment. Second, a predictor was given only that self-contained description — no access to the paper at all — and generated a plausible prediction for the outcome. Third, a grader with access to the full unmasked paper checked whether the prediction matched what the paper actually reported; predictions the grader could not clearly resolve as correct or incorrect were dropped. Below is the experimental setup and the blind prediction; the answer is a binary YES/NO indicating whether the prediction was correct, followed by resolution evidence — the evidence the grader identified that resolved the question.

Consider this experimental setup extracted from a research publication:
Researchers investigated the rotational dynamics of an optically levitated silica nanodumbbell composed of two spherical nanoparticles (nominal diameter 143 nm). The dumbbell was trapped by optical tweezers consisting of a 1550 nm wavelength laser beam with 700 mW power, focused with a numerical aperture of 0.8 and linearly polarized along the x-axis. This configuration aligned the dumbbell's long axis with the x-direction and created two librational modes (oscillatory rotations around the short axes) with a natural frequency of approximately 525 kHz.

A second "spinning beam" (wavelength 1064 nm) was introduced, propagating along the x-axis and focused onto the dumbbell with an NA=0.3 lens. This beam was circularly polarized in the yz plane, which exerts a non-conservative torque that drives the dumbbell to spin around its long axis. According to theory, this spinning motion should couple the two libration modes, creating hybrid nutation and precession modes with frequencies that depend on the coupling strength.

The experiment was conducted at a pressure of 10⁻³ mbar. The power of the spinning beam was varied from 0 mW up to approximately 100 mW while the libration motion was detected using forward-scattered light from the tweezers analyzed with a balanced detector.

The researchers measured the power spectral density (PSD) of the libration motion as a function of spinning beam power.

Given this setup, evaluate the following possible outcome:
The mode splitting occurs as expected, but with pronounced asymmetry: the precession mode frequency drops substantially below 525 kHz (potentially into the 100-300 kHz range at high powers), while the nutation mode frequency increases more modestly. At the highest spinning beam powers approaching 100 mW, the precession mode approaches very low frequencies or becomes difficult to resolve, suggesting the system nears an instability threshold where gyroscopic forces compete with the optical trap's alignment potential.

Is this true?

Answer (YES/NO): NO